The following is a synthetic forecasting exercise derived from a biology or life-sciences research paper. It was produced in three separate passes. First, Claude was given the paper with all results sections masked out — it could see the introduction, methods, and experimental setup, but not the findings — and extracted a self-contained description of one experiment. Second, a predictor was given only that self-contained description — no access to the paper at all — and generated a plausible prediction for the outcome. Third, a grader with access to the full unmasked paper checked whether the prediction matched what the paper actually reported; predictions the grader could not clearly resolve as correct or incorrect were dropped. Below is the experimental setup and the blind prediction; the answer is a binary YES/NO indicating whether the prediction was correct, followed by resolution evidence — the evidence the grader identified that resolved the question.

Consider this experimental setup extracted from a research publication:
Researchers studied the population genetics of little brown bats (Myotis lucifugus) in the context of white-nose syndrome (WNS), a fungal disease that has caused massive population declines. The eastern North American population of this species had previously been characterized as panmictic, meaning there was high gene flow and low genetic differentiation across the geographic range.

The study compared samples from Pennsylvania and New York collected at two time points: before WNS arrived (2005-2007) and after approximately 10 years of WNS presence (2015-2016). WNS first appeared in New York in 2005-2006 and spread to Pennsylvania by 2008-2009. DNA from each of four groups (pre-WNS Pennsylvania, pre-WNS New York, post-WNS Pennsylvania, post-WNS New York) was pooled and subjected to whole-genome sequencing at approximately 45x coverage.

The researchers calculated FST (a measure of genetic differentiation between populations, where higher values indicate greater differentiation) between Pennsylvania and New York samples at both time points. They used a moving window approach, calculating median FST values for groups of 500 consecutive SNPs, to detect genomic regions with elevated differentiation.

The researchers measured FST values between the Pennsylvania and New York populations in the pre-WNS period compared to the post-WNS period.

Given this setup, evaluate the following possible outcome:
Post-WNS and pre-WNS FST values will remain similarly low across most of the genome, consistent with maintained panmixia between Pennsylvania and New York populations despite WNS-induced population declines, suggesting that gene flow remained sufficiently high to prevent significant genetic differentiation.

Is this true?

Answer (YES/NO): NO